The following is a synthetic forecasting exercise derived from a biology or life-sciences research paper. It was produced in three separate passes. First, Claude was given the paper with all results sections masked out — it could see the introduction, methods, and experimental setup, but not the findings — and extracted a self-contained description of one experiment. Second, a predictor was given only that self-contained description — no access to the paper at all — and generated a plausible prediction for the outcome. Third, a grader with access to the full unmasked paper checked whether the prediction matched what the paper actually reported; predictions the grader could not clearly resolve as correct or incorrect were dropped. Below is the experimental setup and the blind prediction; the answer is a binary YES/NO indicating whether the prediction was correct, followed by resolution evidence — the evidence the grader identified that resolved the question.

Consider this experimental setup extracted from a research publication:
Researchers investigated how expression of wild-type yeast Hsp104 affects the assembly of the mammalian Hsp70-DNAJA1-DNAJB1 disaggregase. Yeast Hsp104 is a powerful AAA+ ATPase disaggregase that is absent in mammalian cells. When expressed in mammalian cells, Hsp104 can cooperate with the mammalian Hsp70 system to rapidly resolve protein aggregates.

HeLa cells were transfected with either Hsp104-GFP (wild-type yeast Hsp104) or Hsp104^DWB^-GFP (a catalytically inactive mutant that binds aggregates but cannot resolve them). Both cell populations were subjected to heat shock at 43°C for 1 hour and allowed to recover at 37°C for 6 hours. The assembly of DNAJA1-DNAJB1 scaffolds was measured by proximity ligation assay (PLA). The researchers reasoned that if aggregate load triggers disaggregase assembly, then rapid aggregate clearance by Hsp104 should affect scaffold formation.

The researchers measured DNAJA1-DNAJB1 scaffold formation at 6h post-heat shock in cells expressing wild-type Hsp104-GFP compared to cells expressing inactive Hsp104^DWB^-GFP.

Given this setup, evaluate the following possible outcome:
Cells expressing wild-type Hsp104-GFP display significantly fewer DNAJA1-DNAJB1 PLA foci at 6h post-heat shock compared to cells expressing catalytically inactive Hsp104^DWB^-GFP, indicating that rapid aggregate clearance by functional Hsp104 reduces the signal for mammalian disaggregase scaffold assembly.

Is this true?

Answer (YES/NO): YES